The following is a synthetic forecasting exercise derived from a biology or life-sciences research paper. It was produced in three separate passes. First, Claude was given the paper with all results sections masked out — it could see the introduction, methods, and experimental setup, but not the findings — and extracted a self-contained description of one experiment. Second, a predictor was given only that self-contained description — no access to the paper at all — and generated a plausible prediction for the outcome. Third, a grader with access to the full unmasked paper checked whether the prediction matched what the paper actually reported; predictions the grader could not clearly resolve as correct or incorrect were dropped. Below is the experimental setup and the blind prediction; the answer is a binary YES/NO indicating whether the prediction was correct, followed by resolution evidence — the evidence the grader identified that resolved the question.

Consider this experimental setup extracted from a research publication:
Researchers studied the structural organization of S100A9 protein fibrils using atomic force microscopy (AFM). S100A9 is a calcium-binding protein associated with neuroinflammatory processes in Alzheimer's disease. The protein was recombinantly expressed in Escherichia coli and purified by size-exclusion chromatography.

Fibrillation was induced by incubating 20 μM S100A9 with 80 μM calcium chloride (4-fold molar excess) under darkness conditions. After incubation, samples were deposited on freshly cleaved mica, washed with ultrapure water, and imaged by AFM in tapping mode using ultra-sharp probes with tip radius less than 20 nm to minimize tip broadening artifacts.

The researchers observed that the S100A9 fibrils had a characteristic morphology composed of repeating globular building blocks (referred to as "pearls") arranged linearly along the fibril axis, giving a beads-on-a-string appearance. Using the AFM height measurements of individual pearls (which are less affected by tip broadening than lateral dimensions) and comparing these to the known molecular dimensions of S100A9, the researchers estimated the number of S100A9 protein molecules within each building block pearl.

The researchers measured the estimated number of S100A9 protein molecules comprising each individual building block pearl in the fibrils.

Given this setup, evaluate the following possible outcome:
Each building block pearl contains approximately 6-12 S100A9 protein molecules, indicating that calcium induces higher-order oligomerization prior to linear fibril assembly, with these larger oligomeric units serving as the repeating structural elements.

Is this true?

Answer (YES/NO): NO